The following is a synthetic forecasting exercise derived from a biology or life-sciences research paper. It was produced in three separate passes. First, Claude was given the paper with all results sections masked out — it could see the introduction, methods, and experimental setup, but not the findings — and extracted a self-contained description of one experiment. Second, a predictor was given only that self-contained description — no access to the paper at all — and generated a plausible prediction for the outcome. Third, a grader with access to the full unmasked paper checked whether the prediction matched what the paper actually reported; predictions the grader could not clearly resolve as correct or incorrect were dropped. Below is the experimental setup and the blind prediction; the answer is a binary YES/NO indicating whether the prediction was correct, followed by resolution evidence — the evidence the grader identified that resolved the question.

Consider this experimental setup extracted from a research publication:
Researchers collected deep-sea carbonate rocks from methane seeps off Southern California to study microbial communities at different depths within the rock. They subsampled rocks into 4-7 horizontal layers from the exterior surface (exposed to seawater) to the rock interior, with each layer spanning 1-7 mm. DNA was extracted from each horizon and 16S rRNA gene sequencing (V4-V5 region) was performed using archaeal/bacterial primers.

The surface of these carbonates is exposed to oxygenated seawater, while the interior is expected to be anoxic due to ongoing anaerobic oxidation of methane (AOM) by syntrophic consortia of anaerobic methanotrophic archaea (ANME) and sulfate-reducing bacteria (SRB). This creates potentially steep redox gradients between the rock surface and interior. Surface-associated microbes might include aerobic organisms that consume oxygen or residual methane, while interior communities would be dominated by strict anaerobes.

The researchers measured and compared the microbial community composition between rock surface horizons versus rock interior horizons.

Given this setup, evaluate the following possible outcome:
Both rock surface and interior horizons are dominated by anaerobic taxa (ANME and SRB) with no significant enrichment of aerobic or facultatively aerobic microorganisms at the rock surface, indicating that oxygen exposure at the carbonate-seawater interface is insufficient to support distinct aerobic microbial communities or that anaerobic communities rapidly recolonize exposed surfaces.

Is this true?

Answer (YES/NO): NO